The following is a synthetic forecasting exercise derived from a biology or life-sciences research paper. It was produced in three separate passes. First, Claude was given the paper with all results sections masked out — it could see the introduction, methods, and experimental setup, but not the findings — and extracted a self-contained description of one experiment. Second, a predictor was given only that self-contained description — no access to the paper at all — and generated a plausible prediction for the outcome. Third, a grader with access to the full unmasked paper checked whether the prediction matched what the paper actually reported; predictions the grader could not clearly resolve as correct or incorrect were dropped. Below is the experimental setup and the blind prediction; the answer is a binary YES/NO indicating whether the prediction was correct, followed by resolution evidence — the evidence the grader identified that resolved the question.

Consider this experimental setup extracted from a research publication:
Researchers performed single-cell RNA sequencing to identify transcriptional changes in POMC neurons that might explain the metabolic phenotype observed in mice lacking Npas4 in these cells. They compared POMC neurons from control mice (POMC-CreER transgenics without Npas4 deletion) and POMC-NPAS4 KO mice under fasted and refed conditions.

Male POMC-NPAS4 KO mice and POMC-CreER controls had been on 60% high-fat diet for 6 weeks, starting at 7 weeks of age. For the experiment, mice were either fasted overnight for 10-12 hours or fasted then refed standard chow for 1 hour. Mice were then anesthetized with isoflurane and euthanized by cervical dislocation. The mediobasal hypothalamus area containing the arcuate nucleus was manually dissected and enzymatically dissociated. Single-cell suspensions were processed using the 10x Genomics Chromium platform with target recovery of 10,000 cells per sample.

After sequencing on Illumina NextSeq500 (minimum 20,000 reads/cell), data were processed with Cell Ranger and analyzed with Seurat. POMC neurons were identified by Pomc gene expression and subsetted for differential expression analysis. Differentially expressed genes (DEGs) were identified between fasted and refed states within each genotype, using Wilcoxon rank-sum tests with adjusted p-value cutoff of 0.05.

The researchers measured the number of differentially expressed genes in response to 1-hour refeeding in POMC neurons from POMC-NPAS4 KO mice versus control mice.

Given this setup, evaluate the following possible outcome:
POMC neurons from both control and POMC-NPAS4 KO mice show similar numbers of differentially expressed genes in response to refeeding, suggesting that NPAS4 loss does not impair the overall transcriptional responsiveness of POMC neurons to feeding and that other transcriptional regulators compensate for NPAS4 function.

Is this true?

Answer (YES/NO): NO